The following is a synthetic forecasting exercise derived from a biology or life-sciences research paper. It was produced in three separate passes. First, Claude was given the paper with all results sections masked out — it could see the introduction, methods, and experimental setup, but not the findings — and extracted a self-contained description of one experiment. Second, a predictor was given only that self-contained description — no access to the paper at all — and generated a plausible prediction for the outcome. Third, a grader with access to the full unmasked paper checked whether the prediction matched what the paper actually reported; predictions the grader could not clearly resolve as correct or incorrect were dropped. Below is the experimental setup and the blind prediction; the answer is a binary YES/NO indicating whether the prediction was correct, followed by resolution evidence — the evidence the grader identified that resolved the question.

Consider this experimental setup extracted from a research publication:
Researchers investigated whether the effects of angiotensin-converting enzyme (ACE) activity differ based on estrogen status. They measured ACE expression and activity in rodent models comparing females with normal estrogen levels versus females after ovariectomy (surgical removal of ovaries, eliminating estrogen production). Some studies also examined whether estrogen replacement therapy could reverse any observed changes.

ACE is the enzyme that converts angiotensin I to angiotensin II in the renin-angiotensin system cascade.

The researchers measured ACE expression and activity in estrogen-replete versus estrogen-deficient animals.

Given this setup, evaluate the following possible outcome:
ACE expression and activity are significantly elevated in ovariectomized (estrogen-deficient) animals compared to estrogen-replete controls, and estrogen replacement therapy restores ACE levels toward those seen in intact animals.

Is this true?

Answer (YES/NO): YES